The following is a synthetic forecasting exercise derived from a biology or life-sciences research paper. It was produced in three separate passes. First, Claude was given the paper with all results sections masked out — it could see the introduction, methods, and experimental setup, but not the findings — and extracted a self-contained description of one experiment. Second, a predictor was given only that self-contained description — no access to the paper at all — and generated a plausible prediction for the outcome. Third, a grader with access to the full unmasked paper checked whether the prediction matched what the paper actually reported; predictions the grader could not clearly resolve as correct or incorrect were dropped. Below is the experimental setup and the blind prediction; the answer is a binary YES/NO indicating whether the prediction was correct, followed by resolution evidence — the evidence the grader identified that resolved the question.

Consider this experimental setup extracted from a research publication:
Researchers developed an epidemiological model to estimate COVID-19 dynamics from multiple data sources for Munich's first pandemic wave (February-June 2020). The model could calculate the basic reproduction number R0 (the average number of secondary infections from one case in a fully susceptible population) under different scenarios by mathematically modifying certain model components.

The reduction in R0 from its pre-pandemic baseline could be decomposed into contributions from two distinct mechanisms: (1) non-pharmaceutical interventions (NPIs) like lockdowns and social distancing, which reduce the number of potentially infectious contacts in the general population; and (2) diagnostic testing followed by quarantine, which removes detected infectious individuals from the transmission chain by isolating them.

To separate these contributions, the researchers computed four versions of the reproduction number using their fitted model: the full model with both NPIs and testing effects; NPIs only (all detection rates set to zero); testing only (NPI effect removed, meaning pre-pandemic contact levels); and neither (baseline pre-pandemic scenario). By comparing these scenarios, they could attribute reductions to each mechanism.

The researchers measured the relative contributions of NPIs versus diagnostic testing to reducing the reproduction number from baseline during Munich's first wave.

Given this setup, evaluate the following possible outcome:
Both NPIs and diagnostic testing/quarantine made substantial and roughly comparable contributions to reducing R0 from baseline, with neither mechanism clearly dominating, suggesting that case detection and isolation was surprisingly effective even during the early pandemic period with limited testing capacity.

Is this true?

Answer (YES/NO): NO